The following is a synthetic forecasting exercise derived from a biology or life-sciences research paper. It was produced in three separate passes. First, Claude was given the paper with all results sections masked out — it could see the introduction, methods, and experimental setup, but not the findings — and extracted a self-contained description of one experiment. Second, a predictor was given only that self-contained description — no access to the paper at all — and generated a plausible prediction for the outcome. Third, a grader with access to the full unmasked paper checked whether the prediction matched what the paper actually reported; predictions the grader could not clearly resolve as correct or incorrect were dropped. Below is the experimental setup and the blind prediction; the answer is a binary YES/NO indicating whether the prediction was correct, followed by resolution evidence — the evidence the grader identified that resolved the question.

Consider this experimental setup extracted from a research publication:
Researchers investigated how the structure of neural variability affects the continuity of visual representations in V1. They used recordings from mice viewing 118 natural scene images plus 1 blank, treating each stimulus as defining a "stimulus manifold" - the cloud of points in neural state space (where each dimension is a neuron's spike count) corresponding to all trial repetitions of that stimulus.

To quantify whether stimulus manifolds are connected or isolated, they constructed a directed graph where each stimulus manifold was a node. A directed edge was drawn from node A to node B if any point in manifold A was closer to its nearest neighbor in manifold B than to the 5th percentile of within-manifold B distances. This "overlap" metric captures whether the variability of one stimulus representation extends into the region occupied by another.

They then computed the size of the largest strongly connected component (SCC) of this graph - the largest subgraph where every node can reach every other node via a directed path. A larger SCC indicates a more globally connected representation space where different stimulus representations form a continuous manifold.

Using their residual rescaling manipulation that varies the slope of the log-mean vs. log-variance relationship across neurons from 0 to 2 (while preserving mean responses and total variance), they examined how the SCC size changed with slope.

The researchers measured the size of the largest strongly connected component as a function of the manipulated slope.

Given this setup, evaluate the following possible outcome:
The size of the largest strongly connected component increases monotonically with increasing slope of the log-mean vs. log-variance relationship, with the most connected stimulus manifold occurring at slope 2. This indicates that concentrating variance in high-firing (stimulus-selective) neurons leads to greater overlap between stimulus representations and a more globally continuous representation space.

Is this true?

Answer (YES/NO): NO